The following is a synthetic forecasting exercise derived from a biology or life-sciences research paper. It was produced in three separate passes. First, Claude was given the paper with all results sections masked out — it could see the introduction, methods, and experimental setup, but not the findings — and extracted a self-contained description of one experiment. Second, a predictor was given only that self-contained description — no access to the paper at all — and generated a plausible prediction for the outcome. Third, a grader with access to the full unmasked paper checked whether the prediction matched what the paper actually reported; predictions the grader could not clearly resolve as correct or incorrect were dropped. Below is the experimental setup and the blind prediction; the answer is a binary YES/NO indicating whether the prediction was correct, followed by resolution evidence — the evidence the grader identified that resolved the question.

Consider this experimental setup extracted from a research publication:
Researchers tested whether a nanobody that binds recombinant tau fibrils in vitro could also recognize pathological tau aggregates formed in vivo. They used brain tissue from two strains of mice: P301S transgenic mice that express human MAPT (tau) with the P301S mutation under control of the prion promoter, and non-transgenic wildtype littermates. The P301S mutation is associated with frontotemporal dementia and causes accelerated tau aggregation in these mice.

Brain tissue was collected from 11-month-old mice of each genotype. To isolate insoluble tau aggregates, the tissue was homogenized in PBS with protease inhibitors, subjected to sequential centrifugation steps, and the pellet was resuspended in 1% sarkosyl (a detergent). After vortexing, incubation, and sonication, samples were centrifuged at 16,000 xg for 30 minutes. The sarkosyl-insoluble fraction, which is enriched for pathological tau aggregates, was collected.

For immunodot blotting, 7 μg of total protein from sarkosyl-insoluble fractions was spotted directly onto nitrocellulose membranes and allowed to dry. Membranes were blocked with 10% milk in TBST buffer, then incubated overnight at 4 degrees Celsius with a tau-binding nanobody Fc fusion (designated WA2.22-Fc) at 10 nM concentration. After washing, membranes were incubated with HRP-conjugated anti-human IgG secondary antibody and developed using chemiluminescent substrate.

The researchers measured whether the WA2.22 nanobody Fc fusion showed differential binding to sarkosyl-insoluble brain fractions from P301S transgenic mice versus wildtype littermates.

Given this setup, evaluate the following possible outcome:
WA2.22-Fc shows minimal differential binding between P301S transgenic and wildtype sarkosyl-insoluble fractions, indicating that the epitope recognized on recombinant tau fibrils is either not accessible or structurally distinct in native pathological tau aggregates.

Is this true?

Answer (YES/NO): NO